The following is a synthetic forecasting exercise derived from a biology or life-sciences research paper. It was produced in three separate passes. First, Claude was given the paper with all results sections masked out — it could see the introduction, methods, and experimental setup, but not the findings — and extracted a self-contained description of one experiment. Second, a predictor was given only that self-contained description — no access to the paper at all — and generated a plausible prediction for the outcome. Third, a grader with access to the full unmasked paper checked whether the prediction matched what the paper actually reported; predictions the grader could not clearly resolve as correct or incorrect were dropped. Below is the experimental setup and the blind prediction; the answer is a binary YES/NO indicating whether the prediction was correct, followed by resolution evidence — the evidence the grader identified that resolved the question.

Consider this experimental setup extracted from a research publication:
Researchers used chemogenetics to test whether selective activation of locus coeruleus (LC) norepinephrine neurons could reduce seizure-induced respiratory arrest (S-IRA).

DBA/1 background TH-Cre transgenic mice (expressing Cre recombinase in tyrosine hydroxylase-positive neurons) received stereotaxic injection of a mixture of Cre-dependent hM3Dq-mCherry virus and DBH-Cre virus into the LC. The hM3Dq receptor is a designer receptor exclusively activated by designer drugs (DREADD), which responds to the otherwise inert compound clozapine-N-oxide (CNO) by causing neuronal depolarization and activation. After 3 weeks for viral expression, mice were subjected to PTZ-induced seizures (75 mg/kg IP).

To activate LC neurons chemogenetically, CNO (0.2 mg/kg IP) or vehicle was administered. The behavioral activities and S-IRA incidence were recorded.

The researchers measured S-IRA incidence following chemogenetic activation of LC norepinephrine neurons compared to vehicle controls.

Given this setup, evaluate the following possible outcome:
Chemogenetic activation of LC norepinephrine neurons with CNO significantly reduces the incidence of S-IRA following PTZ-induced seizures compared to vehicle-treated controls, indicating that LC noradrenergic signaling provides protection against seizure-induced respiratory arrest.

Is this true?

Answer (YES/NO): YES